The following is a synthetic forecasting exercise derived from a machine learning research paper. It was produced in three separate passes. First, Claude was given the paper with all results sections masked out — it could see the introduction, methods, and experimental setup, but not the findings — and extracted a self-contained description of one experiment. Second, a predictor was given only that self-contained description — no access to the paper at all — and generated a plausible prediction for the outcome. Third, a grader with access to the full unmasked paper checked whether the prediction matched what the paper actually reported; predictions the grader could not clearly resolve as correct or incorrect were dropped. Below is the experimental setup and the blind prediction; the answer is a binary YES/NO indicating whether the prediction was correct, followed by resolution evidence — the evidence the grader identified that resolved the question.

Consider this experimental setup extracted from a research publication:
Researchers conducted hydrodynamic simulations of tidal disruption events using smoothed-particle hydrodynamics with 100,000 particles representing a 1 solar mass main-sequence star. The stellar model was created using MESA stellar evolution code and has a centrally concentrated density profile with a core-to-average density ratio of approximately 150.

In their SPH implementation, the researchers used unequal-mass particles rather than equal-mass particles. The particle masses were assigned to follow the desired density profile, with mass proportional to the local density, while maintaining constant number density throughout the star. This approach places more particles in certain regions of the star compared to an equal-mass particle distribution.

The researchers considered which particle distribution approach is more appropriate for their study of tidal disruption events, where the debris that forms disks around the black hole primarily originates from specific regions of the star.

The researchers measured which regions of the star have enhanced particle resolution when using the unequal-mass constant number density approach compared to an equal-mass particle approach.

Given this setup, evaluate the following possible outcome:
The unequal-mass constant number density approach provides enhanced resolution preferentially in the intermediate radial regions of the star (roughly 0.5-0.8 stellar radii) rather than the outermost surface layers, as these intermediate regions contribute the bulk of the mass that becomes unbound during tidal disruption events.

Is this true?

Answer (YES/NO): NO